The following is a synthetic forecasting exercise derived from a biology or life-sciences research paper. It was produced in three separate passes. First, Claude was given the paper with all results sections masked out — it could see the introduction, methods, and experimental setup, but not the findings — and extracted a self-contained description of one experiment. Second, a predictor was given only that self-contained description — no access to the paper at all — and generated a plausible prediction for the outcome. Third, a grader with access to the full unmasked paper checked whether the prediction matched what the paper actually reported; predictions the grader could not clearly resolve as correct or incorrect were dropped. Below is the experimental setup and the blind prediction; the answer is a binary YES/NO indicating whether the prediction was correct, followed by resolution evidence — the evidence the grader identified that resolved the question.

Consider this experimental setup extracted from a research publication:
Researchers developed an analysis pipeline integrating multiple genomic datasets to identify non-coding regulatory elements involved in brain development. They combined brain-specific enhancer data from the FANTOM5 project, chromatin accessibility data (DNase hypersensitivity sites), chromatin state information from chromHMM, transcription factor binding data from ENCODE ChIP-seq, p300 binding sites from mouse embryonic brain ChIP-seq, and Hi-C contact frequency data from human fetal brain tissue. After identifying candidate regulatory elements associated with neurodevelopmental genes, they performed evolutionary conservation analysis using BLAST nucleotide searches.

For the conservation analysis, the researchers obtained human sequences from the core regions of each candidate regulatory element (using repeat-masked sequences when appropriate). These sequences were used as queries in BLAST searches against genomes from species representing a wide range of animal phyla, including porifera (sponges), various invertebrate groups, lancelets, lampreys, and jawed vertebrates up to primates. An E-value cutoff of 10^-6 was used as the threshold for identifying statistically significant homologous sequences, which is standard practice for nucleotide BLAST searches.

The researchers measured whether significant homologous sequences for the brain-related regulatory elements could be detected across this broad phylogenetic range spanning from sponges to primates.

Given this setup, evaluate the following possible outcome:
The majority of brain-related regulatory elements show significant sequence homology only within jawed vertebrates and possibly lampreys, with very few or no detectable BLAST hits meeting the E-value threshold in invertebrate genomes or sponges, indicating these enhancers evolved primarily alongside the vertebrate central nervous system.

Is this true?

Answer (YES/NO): YES